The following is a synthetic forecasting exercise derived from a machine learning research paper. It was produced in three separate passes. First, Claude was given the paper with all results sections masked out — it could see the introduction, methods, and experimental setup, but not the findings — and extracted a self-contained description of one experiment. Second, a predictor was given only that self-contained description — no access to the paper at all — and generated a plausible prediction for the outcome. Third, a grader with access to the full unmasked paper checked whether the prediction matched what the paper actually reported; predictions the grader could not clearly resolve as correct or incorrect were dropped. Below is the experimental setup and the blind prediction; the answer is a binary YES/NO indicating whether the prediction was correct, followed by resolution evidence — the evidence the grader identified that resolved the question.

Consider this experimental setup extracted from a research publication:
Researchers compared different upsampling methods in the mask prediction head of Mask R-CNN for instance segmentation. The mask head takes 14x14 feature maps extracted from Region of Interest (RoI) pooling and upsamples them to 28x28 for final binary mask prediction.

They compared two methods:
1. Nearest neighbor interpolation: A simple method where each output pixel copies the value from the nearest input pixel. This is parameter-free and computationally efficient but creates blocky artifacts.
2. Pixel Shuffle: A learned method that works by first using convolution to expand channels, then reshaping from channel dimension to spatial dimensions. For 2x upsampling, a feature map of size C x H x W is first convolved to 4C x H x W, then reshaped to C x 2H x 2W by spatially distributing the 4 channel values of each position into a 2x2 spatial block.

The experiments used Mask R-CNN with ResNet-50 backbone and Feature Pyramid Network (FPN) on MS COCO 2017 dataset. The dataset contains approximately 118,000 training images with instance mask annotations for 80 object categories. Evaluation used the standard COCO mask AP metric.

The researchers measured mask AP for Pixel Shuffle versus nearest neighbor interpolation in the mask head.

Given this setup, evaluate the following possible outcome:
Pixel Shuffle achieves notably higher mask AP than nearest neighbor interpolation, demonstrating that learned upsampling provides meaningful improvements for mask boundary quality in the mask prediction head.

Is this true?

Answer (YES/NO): YES